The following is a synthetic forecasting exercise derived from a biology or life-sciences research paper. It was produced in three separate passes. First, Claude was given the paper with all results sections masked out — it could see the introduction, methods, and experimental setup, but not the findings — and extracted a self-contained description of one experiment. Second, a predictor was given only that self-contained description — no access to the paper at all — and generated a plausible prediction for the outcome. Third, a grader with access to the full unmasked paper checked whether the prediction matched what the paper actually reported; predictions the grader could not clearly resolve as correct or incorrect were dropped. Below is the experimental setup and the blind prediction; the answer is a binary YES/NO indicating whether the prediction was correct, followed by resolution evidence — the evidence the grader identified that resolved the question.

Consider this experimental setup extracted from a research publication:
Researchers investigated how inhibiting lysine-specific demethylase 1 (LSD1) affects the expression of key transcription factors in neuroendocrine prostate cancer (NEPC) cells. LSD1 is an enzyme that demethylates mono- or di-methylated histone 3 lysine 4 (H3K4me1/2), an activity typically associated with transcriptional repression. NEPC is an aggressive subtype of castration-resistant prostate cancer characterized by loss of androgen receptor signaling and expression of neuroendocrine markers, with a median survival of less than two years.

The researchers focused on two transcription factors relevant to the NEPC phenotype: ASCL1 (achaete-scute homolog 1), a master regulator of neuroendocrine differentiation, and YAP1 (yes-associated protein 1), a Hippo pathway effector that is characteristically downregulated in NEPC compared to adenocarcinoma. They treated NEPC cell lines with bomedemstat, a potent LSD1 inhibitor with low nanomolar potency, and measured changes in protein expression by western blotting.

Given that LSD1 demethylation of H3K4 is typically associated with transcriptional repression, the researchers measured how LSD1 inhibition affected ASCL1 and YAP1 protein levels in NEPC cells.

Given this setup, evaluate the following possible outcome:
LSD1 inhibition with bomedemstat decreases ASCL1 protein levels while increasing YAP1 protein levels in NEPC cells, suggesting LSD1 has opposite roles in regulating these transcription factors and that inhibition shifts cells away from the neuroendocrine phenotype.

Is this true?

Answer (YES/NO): YES